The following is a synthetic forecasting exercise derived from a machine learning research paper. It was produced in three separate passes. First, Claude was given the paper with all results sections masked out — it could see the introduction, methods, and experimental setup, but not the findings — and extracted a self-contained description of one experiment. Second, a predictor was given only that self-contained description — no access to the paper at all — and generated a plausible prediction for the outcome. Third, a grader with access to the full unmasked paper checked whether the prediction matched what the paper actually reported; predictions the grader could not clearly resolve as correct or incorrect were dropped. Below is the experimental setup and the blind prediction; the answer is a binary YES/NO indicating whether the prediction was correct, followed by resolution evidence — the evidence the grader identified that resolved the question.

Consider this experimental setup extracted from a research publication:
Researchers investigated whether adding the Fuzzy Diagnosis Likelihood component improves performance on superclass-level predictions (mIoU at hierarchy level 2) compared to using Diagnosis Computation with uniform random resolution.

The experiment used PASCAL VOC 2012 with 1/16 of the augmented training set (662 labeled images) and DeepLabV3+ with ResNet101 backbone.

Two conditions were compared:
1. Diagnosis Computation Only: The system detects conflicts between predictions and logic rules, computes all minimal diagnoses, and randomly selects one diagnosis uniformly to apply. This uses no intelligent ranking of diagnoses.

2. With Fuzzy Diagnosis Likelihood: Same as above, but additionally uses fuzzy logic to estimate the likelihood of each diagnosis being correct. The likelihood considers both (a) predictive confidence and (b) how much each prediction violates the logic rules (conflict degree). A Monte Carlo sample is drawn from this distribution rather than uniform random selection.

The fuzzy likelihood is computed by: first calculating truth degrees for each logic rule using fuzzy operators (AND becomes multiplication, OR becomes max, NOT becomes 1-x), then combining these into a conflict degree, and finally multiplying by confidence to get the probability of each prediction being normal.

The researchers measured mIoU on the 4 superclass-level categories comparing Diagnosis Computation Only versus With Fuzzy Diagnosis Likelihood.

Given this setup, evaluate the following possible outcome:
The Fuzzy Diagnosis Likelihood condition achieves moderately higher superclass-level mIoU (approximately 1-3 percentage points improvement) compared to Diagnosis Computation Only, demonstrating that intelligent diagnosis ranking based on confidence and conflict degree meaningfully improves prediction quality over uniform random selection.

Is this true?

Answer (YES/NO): YES